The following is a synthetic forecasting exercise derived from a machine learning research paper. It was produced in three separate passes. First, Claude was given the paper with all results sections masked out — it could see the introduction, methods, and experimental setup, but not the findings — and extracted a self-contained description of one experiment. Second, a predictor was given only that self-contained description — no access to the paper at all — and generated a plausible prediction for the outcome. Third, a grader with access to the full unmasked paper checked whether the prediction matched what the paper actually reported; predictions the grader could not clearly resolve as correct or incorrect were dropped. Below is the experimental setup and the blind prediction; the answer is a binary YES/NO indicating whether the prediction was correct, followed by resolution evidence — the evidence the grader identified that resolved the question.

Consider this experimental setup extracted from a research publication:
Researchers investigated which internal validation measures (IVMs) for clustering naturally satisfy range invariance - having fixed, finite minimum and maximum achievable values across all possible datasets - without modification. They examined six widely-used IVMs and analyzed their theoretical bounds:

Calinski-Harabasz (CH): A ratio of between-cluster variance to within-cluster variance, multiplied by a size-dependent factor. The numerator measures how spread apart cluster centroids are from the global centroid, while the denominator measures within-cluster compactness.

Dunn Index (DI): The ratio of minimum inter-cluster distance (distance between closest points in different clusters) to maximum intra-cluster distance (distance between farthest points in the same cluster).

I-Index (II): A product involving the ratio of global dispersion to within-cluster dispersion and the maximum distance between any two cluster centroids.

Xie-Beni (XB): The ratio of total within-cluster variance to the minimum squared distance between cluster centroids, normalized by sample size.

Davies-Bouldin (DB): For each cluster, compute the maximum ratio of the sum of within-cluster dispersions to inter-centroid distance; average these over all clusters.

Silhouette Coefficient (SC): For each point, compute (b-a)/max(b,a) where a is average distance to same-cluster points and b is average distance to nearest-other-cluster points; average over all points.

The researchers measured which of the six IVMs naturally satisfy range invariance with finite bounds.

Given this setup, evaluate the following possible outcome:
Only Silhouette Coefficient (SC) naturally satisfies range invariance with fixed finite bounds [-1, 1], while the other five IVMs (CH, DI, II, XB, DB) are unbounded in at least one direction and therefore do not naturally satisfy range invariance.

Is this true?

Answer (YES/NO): YES